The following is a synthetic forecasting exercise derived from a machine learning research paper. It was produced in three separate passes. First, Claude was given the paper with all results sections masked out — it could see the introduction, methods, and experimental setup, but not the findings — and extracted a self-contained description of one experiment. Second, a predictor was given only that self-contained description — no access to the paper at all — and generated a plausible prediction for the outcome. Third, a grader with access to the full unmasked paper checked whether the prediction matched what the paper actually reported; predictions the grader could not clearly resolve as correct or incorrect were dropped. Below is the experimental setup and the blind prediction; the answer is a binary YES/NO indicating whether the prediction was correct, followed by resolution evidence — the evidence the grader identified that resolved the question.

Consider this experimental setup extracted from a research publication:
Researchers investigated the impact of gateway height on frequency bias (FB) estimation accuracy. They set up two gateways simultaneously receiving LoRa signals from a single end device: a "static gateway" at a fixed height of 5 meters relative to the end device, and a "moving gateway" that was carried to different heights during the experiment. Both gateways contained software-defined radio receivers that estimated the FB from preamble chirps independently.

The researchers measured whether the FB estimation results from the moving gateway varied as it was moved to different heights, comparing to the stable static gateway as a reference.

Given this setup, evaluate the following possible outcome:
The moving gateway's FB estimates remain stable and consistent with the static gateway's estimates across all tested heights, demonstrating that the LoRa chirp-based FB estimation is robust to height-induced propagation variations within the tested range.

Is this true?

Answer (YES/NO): NO